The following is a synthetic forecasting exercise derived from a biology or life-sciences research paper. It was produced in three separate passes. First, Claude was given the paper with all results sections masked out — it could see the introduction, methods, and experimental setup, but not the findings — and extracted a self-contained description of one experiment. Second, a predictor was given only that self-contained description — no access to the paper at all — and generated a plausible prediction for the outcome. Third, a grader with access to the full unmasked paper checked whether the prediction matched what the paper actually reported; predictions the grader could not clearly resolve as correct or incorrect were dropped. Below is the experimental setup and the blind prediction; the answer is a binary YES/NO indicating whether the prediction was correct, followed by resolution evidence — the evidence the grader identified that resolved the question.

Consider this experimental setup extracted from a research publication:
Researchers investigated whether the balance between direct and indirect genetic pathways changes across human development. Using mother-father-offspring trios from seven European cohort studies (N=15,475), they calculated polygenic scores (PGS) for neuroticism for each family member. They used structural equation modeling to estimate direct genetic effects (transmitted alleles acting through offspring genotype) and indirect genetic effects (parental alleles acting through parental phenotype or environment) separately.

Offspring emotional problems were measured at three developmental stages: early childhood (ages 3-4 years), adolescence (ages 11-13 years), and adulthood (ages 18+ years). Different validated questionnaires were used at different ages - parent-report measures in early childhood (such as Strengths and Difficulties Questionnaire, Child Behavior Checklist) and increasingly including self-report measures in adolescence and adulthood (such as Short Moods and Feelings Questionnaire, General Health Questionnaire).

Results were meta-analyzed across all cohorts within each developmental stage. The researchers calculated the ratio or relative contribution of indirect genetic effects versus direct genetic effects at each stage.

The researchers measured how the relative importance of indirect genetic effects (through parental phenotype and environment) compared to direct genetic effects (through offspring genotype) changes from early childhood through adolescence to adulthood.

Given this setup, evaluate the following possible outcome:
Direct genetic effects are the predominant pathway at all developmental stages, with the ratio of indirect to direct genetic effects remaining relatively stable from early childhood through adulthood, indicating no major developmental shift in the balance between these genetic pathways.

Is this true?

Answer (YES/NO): NO